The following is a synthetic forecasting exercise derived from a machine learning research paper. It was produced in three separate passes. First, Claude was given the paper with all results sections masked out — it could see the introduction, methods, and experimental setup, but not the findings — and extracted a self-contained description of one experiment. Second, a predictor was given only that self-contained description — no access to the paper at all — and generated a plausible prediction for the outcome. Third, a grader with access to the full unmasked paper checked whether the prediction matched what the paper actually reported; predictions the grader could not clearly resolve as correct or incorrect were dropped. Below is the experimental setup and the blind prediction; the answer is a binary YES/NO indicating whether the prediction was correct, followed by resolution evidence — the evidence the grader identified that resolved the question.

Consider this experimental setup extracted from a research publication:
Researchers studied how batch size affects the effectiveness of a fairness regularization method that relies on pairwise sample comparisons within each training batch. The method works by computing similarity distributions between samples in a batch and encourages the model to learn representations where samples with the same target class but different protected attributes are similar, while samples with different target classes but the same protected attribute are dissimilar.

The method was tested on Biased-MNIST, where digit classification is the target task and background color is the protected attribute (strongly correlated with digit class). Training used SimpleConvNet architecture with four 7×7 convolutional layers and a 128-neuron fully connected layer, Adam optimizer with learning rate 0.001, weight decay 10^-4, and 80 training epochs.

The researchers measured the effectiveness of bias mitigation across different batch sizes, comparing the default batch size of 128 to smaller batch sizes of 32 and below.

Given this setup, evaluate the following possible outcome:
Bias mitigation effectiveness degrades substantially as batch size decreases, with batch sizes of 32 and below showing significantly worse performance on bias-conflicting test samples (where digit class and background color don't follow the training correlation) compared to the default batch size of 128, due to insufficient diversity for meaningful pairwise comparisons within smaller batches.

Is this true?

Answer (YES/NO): YES